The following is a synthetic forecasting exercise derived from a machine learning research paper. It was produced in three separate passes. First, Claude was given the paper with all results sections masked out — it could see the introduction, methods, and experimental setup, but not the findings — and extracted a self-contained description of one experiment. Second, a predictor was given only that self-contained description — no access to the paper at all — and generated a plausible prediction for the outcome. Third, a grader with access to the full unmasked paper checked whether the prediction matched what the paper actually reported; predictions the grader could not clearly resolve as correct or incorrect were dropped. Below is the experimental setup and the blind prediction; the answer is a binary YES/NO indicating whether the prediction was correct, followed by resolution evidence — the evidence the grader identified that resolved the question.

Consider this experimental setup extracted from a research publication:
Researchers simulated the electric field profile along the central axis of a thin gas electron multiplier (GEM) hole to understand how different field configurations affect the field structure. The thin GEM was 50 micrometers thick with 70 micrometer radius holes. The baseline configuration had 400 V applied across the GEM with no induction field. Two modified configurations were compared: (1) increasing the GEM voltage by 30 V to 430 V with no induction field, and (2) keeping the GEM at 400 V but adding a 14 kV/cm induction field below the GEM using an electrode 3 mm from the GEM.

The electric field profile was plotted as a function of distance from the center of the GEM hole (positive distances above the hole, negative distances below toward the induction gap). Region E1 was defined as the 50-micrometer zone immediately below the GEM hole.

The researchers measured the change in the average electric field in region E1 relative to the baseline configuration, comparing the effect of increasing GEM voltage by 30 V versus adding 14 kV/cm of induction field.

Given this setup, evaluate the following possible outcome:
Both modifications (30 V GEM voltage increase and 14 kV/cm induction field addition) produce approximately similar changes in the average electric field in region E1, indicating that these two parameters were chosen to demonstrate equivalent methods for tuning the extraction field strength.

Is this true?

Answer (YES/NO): NO